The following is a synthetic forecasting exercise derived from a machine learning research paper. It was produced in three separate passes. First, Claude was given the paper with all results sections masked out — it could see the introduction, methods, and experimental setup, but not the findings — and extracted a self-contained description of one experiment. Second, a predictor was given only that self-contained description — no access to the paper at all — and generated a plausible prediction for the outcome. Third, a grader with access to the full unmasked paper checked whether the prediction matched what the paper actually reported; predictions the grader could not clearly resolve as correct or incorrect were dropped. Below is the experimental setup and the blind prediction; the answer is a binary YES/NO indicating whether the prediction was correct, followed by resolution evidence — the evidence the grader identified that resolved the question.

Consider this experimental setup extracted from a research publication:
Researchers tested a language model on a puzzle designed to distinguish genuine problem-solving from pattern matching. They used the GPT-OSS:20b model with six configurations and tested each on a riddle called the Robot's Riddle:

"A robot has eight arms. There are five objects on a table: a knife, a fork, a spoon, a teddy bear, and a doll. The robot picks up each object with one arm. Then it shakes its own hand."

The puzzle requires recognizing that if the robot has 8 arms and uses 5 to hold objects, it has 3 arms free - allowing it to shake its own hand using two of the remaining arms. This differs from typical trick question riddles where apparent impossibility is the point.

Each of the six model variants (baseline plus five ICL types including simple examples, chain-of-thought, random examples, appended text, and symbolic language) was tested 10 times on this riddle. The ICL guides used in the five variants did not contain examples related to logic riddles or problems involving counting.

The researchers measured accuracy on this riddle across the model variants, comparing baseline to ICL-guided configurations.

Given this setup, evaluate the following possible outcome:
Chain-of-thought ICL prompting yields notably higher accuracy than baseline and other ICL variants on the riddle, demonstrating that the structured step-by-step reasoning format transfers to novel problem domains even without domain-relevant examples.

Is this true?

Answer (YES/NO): NO